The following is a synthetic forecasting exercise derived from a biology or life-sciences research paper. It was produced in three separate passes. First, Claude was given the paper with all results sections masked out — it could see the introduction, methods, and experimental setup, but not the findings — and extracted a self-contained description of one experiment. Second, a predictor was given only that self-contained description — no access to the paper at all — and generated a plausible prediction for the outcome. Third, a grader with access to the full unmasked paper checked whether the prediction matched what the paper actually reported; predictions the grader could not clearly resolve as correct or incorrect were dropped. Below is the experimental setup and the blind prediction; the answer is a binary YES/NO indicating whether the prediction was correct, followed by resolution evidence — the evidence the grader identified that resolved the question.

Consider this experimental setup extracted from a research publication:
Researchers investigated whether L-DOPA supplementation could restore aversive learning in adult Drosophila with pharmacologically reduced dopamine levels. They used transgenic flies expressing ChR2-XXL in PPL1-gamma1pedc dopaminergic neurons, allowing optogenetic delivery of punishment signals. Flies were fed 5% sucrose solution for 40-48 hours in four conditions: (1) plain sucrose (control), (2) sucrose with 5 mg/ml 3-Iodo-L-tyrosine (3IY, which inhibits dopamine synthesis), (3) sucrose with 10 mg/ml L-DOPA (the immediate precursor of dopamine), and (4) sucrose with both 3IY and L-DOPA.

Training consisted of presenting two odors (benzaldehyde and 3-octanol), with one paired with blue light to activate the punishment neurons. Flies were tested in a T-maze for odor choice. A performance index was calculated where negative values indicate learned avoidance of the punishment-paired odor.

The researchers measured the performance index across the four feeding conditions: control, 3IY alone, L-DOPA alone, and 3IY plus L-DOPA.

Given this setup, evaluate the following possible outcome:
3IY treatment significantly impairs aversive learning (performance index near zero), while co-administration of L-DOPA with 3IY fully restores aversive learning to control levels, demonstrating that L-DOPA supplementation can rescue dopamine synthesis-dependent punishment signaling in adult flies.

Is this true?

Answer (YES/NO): YES